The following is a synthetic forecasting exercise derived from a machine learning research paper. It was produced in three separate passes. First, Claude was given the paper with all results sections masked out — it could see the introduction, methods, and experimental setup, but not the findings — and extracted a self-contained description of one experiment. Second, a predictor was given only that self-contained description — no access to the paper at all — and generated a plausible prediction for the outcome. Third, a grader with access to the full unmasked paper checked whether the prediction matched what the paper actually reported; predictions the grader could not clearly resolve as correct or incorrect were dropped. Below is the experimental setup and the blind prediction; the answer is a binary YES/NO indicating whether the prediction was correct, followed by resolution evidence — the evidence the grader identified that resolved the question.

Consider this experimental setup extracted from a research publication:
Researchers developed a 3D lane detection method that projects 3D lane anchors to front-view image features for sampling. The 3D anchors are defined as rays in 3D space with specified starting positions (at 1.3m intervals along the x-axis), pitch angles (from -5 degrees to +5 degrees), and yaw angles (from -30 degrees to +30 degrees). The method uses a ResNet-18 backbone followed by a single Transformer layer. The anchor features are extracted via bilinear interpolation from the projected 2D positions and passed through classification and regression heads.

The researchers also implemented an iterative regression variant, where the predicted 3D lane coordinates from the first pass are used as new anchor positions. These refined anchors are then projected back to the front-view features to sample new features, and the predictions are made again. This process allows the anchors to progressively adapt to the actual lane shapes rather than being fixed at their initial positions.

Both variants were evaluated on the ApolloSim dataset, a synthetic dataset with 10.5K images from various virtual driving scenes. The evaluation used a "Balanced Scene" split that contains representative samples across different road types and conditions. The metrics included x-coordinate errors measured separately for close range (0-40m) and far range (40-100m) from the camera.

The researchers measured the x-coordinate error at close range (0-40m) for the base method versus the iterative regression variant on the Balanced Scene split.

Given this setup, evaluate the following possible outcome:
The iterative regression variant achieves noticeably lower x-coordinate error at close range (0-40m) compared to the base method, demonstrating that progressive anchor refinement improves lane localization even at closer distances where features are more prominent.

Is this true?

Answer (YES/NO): NO